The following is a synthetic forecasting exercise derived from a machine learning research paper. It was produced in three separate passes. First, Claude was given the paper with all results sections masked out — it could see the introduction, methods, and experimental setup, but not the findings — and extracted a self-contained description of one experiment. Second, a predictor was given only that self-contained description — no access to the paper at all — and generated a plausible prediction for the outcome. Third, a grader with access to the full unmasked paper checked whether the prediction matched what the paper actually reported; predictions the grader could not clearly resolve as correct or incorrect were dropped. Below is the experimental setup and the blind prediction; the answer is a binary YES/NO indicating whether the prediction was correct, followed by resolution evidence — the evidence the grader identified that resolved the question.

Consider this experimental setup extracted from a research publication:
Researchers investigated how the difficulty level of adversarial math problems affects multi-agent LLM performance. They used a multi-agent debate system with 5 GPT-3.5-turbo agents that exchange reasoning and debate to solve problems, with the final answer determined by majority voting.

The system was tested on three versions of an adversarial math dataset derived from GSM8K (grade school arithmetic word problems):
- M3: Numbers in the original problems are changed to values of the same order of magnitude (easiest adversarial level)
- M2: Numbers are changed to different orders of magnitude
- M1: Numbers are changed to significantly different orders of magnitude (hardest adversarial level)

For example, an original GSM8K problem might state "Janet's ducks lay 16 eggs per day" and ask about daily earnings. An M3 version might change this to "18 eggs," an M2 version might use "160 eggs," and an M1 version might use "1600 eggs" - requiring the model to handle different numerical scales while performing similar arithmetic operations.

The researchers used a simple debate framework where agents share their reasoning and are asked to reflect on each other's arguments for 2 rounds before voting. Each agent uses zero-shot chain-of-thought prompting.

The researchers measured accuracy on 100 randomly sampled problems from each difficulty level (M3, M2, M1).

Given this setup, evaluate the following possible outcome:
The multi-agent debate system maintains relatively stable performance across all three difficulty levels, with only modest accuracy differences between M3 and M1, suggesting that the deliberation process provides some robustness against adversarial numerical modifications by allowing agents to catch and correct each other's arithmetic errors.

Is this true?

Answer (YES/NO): NO